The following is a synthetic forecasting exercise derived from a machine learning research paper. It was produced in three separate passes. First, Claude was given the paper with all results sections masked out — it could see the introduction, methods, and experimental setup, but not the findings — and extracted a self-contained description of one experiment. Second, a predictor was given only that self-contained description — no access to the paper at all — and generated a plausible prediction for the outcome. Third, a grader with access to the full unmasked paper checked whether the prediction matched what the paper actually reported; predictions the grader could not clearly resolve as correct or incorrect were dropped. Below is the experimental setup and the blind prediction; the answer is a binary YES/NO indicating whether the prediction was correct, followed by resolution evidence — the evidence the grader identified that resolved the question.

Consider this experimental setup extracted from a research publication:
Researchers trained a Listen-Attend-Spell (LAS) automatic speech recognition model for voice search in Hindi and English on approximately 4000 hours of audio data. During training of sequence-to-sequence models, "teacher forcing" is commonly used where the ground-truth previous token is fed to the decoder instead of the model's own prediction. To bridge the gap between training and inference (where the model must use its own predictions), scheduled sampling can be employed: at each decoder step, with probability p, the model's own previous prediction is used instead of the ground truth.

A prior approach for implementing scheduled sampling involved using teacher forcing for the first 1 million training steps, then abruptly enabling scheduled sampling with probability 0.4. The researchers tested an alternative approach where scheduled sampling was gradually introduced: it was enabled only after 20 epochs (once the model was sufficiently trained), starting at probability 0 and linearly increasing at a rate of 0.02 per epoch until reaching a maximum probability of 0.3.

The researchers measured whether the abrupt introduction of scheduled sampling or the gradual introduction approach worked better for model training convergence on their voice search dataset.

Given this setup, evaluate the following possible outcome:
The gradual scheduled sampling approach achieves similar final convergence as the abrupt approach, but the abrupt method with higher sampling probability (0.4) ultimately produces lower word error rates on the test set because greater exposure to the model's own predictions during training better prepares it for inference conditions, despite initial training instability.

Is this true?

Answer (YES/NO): NO